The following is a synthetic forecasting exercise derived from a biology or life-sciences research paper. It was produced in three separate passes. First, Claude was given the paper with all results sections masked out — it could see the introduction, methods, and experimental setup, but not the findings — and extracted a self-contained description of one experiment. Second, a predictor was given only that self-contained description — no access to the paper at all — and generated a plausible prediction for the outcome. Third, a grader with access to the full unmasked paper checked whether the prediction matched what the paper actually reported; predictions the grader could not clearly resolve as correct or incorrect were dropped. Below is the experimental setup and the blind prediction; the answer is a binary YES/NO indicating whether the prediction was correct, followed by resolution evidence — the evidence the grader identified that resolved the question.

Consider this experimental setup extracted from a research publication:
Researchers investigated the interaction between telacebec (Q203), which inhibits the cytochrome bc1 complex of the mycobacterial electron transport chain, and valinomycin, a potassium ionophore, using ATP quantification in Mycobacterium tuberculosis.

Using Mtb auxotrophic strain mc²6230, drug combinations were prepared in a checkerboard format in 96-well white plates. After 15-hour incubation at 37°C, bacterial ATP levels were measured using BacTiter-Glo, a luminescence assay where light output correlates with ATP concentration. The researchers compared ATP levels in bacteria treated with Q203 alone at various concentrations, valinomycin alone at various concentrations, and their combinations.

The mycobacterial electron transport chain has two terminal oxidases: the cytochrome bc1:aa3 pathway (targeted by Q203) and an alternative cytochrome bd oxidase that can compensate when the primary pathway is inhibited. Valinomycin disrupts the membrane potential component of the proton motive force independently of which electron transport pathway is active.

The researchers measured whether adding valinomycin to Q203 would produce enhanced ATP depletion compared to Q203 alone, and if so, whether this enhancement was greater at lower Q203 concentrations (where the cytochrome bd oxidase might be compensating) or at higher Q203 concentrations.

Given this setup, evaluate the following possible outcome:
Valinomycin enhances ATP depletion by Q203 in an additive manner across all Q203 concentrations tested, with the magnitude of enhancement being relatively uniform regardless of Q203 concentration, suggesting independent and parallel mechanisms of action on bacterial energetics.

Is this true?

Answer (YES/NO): YES